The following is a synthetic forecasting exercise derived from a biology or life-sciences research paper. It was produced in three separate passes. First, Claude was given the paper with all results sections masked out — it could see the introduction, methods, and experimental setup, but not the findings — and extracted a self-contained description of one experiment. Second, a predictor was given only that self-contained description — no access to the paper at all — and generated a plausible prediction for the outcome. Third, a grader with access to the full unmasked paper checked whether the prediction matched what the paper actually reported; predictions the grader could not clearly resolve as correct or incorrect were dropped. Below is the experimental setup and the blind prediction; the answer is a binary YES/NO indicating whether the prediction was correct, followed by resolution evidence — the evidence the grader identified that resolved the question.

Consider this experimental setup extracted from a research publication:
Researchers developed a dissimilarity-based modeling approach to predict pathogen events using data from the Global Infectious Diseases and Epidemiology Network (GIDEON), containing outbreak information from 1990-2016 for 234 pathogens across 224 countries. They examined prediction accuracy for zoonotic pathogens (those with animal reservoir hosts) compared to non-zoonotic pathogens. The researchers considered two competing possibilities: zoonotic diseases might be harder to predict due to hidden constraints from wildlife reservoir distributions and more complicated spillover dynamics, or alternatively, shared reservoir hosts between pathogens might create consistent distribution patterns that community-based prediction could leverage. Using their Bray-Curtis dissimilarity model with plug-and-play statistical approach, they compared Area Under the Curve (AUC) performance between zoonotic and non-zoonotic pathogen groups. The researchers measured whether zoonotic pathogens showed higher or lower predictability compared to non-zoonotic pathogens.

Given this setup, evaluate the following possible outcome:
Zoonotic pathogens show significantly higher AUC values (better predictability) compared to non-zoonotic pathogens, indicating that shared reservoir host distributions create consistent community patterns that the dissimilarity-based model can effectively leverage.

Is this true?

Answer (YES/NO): NO